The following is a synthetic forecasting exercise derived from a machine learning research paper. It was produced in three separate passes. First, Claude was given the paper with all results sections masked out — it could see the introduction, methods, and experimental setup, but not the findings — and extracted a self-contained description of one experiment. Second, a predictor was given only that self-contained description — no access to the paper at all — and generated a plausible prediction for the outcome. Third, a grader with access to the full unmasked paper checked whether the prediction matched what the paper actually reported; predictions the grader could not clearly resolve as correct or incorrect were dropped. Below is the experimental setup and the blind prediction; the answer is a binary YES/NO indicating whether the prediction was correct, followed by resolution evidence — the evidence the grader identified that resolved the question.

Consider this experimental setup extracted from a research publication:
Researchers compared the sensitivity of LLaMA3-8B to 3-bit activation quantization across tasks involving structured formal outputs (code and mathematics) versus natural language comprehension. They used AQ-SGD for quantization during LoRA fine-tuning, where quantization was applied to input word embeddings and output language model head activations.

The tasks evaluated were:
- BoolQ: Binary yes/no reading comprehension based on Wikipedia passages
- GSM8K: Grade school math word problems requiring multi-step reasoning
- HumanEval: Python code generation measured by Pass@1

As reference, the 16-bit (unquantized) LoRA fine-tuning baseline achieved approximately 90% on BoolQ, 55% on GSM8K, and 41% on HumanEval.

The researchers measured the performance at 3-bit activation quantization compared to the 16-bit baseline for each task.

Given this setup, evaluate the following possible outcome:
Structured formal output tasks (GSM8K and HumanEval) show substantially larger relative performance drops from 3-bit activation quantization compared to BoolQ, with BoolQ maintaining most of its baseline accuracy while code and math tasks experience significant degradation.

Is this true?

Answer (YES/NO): YES